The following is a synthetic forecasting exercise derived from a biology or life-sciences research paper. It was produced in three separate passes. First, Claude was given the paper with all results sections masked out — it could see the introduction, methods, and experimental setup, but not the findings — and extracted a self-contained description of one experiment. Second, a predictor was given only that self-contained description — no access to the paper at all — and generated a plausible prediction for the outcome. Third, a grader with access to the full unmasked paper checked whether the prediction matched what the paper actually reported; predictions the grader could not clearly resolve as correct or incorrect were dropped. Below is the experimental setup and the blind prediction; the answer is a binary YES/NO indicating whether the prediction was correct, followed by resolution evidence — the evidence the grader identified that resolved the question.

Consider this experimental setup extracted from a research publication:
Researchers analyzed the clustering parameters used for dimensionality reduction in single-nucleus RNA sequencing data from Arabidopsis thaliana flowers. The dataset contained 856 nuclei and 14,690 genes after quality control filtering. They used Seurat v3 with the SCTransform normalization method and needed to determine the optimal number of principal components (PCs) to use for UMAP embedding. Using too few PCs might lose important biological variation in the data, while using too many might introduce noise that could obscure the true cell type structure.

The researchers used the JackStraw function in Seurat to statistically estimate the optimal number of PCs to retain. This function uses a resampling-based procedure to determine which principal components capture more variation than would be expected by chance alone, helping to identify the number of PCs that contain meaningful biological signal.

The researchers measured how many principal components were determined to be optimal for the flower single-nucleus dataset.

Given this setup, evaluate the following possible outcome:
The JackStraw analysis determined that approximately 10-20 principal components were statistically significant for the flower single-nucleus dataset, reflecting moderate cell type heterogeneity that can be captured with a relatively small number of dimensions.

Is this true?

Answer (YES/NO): YES